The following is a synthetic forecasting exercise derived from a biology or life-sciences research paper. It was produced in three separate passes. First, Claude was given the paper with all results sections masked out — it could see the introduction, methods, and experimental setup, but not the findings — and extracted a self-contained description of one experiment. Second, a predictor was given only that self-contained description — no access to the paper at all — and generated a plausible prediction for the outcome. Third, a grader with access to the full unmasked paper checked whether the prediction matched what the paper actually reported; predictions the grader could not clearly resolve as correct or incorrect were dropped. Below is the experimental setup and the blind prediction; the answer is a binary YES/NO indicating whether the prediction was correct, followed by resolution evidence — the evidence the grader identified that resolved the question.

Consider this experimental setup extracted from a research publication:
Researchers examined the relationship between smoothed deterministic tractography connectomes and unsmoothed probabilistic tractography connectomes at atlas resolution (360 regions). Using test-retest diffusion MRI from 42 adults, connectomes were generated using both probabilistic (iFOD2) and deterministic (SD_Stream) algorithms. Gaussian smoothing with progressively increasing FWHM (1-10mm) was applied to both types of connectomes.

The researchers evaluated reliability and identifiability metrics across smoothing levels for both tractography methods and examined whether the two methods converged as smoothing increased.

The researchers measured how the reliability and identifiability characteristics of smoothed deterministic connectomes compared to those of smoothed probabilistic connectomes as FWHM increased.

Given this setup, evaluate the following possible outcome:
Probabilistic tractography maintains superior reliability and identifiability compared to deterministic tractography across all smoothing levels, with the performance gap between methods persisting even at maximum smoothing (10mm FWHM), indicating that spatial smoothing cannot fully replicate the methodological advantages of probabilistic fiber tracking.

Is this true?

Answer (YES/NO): NO